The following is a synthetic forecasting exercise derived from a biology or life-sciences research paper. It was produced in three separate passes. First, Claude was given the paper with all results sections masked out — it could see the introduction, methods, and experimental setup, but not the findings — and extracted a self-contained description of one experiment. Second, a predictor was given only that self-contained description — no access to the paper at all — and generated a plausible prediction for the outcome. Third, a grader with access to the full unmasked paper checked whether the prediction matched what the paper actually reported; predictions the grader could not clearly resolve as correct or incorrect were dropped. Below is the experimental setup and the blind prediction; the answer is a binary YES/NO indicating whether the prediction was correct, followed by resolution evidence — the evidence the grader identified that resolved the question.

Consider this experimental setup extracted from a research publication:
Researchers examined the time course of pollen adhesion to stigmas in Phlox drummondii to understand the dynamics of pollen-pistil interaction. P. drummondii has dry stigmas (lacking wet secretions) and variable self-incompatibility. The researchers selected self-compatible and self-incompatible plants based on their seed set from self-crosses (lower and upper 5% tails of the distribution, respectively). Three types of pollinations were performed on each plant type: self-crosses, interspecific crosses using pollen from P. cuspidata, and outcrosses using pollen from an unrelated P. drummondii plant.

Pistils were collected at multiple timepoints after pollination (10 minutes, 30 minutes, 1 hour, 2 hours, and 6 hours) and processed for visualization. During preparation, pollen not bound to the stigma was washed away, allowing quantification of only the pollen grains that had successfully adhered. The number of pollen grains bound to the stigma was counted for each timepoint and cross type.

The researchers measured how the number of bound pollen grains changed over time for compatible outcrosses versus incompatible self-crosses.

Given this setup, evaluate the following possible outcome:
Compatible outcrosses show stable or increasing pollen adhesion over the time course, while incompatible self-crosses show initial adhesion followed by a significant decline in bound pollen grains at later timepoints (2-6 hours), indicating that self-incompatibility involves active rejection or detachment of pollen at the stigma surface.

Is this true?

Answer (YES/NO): NO